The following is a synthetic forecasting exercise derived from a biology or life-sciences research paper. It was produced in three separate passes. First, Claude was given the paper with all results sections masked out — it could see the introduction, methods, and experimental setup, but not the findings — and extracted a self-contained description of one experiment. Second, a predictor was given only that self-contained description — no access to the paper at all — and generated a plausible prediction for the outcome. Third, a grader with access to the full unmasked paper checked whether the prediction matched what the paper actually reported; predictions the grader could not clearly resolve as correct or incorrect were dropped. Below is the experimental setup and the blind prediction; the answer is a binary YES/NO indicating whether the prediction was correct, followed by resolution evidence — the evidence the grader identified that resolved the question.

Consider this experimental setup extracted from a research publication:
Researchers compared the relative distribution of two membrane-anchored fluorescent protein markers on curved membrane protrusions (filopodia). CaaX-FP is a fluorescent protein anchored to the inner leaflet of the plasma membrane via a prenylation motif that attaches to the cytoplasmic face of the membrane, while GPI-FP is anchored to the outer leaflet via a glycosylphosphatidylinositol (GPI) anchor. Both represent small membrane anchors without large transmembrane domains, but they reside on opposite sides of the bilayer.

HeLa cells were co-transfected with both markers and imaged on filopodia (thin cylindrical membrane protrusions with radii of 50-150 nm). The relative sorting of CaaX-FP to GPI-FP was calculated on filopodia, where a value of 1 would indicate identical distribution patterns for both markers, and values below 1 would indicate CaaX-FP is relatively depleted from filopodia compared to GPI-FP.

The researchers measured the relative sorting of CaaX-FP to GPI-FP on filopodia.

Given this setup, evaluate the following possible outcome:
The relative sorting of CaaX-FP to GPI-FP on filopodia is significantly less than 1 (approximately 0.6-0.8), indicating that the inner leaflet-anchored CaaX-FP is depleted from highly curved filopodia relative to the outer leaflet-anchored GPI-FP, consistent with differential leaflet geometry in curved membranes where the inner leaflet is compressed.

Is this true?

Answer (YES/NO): NO